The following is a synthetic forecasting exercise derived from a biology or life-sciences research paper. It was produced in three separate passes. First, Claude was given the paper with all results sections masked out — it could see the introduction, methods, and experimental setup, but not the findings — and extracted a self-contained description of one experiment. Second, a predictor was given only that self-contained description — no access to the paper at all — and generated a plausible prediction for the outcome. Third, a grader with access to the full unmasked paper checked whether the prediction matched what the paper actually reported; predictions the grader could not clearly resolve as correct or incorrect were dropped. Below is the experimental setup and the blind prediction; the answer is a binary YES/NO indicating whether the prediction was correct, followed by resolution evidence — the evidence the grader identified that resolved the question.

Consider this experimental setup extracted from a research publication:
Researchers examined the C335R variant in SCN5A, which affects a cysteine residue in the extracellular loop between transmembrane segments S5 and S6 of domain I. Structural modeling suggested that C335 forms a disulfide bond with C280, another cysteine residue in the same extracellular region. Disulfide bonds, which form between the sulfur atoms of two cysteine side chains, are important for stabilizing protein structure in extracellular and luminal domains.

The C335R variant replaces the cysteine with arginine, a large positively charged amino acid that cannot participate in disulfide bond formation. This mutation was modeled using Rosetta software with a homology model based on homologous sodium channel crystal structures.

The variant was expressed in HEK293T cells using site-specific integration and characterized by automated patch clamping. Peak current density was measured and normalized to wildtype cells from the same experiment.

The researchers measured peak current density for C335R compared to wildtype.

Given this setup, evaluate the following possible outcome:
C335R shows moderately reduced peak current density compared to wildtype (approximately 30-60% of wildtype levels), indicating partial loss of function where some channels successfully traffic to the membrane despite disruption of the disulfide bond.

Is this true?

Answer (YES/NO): NO